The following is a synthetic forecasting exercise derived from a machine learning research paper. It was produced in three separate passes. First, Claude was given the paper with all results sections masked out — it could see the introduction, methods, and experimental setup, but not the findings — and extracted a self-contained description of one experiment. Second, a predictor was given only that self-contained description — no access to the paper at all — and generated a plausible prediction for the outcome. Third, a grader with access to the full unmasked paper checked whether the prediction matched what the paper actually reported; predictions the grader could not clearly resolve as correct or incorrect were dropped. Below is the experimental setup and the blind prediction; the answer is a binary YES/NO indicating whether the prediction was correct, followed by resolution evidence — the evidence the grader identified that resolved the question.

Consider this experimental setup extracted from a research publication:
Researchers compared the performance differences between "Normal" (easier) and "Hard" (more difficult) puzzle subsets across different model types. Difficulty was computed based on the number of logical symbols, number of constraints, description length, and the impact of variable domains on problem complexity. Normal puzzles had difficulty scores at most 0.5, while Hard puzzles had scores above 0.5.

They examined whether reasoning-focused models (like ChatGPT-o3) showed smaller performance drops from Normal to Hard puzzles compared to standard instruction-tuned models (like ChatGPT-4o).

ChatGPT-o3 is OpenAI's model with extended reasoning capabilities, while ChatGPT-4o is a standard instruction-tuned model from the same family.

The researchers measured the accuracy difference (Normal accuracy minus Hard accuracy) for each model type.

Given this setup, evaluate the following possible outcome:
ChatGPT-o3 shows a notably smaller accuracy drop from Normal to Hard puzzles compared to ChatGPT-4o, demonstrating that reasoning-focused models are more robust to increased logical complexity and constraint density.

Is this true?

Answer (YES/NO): YES